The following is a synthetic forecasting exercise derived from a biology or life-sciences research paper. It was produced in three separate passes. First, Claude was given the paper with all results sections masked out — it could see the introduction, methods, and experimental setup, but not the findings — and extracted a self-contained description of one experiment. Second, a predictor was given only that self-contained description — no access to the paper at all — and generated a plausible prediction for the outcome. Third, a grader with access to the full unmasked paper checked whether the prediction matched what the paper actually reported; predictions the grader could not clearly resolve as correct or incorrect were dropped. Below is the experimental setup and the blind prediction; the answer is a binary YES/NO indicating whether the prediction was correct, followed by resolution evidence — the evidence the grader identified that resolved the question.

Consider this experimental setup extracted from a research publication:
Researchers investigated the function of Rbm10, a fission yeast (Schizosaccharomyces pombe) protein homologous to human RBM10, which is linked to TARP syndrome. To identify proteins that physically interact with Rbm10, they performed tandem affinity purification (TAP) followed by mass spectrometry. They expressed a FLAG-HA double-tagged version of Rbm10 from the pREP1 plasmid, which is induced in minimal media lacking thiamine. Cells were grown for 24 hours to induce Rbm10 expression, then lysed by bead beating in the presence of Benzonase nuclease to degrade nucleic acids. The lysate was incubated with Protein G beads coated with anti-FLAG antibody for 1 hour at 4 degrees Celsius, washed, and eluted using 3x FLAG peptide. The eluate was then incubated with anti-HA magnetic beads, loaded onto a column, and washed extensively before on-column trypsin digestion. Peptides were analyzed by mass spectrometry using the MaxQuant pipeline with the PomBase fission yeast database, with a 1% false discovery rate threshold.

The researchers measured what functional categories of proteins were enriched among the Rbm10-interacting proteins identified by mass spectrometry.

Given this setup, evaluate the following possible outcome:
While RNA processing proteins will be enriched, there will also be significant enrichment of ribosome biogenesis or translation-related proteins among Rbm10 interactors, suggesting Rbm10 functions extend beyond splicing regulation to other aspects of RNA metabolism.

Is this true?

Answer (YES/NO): NO